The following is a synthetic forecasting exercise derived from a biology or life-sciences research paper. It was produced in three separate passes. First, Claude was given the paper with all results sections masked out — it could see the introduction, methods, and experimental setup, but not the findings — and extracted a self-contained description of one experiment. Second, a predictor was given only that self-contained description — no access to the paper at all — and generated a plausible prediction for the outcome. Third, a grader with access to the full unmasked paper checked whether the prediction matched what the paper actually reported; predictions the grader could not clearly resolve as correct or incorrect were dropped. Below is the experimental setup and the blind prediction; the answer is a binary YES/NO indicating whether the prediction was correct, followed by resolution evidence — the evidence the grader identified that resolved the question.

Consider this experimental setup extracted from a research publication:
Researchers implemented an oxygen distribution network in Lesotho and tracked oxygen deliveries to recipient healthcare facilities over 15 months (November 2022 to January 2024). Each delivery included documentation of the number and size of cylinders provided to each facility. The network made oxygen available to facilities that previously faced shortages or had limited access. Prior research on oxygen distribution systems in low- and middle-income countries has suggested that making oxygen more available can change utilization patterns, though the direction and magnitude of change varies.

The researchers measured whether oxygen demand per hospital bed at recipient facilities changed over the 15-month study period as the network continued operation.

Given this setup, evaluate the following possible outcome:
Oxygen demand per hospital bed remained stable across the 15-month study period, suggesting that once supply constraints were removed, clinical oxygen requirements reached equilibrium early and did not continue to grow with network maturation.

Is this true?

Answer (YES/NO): NO